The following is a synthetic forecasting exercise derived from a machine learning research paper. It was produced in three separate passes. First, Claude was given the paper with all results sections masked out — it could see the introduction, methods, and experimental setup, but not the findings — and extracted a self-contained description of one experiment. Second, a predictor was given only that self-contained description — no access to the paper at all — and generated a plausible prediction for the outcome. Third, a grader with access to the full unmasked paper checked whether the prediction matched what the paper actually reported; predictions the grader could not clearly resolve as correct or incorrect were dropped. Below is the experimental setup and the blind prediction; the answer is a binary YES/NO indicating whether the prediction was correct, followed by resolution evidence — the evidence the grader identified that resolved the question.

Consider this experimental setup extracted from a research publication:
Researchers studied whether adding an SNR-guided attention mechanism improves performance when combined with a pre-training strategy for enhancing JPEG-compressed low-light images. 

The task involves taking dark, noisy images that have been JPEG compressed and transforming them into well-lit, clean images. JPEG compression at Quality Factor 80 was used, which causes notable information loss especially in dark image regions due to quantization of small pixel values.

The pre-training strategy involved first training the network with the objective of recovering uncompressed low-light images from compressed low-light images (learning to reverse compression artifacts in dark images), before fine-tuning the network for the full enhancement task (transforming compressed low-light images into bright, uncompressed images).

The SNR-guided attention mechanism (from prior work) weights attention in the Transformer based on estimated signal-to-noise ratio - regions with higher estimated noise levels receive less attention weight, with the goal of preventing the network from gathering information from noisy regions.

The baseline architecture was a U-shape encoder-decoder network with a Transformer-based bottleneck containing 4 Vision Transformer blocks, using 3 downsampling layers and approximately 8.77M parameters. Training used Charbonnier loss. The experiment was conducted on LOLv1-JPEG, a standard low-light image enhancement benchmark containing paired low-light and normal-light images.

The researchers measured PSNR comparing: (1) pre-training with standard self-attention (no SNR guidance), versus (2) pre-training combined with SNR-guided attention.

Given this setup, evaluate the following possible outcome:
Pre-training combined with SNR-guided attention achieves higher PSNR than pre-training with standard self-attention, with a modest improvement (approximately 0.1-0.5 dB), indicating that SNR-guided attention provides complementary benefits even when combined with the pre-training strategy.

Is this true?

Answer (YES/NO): NO